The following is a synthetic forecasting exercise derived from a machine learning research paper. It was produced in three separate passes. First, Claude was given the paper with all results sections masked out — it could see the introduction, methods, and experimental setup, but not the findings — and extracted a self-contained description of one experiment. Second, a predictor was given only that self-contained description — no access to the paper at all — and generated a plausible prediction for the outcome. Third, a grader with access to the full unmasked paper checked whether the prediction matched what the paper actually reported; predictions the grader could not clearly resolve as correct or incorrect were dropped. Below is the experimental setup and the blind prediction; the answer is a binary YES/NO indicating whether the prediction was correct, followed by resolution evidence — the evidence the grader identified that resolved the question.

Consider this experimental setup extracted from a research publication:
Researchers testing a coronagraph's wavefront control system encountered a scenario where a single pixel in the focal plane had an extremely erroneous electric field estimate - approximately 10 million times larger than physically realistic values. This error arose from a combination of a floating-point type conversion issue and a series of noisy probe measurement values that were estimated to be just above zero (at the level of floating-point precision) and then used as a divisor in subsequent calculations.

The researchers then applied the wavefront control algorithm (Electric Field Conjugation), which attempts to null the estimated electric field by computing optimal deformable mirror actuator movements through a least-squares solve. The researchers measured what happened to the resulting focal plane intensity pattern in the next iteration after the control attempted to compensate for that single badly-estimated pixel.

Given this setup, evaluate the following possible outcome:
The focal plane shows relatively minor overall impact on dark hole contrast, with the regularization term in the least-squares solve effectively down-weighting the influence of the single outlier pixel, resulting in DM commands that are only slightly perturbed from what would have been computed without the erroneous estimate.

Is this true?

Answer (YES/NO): NO